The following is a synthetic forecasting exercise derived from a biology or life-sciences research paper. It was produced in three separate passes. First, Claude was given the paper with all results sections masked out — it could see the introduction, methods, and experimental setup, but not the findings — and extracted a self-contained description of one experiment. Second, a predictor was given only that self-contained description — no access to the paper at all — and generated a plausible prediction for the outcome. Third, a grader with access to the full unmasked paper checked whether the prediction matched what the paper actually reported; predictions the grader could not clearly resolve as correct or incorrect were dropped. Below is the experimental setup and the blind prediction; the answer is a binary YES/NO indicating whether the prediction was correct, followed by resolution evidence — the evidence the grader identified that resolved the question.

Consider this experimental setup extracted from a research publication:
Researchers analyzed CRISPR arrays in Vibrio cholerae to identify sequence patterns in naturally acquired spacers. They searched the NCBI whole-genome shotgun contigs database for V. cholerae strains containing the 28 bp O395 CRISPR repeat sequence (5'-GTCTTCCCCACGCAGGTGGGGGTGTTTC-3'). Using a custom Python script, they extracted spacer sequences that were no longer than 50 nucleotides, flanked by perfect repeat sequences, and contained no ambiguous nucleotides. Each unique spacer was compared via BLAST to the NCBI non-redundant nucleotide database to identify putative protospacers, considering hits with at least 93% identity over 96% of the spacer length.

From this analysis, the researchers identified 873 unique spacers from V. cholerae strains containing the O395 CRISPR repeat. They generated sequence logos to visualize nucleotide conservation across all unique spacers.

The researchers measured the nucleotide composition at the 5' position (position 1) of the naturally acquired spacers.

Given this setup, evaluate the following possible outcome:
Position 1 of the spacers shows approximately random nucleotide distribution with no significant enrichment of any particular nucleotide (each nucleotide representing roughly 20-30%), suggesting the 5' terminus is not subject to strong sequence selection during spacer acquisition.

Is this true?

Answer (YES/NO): NO